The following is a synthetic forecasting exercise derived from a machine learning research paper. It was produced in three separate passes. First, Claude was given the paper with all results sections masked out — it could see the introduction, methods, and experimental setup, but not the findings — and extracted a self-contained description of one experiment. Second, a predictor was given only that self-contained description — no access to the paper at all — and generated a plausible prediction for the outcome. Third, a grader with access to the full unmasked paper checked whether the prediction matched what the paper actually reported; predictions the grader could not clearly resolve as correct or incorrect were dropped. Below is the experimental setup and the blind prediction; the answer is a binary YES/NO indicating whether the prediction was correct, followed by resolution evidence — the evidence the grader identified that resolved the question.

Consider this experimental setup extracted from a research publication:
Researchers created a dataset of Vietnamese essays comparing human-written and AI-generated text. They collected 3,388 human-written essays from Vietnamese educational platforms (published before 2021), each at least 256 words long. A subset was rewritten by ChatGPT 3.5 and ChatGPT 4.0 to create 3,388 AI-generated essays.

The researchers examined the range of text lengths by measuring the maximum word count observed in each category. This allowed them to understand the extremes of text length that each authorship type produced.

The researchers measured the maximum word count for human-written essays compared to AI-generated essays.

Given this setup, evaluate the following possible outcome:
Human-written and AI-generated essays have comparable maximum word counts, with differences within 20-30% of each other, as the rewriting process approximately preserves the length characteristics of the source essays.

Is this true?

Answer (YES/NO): NO